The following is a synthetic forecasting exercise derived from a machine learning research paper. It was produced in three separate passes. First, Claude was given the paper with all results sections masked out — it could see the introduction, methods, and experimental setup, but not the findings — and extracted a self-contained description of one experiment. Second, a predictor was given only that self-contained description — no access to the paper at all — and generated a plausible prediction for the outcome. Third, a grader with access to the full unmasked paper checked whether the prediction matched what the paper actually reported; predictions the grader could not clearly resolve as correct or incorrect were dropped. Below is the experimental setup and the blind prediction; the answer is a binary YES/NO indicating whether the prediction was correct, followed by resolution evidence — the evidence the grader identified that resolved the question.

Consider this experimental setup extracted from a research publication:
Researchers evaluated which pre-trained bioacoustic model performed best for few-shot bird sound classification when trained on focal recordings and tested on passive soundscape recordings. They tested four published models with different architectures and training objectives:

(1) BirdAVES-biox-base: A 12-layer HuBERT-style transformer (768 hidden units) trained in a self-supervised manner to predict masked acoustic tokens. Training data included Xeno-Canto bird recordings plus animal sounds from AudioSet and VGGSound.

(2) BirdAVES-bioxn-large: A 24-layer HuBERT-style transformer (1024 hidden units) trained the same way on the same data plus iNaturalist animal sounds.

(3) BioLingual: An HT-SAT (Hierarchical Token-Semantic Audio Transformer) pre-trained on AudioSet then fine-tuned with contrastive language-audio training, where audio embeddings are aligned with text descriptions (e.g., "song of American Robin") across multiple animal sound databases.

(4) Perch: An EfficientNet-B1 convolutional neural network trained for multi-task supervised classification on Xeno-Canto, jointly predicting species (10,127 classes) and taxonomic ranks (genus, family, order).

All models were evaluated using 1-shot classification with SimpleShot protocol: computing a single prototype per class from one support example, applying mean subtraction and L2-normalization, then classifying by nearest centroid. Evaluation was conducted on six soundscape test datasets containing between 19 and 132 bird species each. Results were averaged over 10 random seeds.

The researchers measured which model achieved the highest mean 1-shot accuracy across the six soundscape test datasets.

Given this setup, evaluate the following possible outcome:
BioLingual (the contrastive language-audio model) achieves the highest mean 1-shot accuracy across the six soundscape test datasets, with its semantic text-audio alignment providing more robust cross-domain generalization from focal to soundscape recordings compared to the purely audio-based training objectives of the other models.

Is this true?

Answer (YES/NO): NO